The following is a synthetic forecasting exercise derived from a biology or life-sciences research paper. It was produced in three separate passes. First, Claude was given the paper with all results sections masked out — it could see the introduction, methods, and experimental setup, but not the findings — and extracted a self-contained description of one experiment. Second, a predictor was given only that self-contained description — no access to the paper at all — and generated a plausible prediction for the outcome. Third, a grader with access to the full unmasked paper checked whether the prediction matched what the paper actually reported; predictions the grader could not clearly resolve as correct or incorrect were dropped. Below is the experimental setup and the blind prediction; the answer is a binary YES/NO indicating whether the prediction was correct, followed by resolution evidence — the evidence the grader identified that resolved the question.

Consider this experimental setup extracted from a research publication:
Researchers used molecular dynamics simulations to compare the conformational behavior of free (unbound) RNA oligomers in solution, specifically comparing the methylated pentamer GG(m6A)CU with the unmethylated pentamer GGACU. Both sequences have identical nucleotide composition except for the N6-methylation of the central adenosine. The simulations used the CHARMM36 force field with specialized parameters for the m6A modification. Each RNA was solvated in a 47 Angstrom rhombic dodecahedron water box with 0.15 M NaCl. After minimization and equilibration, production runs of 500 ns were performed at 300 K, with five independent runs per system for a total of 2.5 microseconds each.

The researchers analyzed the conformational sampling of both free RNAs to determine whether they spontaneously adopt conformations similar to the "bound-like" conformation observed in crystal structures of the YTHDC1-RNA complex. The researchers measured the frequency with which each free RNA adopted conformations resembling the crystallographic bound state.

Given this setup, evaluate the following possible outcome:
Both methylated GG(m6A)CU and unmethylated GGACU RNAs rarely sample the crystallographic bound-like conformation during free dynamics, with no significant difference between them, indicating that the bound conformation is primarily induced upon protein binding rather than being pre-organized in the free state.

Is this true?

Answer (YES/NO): NO